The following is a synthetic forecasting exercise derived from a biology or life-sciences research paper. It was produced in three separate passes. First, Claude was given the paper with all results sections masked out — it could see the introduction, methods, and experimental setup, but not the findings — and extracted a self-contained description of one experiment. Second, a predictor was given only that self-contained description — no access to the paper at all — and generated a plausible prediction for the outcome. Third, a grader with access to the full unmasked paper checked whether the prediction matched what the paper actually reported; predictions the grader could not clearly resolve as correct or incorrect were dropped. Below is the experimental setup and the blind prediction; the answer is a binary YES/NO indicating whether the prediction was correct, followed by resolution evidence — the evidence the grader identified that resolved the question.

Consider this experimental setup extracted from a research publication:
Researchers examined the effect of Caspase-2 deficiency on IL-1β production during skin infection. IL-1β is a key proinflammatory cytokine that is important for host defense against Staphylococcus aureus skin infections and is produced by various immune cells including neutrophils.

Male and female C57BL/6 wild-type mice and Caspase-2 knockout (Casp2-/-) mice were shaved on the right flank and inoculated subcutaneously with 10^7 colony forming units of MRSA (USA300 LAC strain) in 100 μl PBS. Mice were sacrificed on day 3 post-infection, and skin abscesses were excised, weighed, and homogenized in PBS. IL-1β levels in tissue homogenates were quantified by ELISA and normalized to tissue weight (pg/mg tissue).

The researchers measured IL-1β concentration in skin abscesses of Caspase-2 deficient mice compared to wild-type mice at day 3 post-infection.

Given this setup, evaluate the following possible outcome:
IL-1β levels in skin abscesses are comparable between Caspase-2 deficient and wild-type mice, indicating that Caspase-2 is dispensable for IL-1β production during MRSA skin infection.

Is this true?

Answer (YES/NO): NO